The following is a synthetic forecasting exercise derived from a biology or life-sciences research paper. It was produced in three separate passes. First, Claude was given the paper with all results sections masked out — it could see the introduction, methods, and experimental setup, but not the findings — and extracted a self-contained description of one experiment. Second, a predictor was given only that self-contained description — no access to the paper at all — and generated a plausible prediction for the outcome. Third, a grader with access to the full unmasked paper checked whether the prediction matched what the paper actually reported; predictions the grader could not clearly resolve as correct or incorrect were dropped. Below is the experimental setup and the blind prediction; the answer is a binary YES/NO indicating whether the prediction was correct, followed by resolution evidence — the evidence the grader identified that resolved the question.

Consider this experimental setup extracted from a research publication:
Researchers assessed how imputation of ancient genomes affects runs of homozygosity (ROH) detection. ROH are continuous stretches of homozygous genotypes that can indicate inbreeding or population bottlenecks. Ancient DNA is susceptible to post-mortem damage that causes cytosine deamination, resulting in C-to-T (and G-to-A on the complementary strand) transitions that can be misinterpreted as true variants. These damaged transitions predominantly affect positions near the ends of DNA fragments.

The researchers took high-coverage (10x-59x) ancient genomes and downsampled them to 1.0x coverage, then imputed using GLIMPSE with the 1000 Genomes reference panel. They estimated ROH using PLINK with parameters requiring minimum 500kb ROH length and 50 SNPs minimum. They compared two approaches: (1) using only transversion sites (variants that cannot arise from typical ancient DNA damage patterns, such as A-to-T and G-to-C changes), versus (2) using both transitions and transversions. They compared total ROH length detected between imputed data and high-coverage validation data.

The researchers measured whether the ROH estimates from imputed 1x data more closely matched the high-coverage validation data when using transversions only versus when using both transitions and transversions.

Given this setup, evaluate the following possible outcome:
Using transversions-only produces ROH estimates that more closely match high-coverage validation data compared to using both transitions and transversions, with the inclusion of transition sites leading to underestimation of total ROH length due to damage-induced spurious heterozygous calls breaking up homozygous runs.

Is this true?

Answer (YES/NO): NO